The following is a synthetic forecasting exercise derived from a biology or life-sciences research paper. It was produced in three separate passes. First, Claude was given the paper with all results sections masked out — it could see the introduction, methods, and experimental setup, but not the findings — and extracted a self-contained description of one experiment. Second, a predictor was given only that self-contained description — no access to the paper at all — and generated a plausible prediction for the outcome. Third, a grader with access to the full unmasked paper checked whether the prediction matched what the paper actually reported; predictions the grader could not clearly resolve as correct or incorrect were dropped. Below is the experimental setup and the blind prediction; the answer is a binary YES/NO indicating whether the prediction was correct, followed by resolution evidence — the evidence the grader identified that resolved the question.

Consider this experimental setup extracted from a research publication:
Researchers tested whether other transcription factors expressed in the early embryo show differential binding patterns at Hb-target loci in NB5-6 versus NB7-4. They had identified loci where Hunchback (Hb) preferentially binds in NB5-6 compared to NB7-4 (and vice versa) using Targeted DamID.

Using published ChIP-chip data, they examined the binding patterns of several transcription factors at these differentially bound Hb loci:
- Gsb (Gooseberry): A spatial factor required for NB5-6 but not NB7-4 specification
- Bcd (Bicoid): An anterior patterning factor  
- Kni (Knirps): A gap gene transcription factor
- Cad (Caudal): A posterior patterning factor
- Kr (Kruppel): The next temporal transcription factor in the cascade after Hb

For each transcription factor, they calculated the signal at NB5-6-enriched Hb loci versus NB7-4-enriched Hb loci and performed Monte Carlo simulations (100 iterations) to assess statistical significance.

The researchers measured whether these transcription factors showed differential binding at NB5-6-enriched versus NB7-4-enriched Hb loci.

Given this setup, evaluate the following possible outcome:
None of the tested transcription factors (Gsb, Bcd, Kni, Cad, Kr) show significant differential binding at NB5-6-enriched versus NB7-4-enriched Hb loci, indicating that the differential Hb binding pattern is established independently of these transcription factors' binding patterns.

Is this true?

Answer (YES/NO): NO